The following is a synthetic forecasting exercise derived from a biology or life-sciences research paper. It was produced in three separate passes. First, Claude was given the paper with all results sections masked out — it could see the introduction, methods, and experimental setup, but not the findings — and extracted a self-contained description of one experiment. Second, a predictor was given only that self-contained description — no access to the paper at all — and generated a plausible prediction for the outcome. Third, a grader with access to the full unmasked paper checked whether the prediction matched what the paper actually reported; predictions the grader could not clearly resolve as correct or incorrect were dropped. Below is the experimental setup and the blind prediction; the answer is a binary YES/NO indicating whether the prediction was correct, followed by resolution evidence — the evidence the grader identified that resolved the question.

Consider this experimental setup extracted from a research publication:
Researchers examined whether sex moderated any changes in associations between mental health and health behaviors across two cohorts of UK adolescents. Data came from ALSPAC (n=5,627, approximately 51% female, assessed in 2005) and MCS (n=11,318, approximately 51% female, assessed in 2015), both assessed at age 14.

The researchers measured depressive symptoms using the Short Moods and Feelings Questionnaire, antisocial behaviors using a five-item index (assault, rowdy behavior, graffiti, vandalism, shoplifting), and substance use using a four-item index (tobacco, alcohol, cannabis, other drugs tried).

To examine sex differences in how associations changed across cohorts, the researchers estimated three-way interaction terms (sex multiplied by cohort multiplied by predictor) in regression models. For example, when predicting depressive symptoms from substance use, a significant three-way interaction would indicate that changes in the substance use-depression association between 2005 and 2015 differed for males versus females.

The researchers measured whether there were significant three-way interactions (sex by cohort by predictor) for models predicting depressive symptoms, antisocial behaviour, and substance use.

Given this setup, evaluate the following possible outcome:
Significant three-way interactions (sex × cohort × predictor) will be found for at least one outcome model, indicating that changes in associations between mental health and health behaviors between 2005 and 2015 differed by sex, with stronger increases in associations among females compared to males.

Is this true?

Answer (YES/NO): YES